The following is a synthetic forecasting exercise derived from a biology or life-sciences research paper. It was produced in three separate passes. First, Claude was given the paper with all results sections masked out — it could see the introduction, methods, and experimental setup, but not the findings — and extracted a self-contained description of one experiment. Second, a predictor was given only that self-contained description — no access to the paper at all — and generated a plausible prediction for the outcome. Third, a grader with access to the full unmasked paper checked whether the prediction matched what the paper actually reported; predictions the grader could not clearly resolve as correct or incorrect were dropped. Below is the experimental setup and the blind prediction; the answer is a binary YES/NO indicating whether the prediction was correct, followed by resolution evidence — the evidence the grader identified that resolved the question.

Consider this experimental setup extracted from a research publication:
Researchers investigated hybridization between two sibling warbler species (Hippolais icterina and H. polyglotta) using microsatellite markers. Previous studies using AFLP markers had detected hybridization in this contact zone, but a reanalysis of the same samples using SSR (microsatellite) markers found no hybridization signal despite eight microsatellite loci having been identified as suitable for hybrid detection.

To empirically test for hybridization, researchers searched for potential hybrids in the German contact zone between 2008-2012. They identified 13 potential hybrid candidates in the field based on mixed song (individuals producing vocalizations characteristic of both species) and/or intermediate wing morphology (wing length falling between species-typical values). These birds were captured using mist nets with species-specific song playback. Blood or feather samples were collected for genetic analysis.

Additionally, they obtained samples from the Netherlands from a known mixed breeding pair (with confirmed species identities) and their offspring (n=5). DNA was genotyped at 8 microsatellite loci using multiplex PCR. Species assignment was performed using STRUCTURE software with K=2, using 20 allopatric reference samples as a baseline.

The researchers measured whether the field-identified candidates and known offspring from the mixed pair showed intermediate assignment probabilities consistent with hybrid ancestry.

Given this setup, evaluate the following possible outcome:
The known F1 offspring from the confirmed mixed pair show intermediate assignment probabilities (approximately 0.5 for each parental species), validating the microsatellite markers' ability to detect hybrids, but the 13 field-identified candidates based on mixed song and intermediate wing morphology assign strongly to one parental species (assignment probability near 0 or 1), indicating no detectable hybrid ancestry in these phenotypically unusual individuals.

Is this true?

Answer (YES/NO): NO